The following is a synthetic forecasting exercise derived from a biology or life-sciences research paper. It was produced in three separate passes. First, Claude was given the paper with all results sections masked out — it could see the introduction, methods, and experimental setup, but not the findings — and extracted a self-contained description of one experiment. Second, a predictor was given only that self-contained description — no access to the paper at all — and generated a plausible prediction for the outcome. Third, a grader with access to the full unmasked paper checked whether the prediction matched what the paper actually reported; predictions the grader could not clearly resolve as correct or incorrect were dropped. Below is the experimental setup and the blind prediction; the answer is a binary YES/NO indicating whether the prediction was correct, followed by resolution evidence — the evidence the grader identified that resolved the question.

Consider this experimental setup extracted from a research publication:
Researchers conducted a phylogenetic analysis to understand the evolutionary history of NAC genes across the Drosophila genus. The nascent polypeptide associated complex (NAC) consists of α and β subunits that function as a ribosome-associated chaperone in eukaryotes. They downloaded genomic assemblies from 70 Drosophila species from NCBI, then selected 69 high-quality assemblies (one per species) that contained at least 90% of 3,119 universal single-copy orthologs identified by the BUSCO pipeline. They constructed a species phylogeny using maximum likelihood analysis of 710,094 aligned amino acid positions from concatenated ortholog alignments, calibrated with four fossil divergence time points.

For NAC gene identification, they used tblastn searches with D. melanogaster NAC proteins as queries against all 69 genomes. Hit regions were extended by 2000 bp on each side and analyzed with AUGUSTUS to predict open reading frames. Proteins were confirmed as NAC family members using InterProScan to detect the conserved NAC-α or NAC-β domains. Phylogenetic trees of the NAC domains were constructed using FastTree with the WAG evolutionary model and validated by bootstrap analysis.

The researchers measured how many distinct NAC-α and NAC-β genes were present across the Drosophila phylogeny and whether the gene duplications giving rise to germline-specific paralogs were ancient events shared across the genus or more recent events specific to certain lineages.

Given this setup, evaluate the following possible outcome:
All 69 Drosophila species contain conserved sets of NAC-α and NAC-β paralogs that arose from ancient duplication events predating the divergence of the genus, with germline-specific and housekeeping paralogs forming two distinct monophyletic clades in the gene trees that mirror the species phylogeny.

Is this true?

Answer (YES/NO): NO